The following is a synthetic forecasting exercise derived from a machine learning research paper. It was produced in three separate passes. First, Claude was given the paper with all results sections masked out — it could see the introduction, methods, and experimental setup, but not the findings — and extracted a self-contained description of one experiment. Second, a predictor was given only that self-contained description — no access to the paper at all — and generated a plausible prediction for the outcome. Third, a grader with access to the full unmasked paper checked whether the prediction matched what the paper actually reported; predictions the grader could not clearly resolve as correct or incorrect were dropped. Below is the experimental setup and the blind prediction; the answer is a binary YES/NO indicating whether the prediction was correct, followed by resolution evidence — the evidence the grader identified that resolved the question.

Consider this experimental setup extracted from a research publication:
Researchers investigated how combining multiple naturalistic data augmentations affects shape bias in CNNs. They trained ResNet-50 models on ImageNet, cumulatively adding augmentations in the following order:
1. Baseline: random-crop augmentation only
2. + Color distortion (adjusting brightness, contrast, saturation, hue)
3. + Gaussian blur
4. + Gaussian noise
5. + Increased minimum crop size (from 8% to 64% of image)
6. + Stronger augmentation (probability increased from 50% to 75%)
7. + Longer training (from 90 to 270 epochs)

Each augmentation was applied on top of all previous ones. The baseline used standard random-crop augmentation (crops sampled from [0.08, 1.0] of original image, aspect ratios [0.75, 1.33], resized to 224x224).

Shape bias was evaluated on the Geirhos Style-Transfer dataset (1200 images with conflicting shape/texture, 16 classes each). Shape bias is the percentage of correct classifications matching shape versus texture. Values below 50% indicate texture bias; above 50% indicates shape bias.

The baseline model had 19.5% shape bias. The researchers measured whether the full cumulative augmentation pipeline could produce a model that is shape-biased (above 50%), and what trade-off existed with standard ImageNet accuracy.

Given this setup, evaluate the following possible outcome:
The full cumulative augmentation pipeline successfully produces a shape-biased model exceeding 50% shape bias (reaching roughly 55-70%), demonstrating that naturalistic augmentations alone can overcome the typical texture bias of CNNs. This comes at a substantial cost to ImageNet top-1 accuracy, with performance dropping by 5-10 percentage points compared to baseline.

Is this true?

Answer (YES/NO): YES